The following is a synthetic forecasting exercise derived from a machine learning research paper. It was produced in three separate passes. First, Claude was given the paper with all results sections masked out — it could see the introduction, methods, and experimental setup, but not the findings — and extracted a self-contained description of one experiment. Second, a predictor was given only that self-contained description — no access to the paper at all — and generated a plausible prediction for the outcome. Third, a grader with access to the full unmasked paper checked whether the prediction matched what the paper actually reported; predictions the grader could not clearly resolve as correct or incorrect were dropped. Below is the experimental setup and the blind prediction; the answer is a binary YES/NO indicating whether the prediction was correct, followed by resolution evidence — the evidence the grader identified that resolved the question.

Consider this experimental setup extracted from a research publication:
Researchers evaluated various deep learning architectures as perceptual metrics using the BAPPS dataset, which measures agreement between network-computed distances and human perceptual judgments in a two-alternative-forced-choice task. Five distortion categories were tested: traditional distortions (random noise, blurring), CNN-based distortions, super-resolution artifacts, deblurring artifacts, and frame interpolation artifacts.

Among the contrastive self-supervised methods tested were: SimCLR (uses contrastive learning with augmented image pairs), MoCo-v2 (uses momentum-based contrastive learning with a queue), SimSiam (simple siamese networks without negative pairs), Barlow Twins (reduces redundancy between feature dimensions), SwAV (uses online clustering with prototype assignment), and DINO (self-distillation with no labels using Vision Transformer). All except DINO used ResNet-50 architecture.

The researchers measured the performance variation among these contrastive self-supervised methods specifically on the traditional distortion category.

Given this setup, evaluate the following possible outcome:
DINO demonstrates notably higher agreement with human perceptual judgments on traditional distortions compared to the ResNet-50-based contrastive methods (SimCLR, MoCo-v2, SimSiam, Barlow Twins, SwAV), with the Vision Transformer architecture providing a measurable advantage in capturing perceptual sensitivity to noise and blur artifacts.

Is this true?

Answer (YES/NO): NO